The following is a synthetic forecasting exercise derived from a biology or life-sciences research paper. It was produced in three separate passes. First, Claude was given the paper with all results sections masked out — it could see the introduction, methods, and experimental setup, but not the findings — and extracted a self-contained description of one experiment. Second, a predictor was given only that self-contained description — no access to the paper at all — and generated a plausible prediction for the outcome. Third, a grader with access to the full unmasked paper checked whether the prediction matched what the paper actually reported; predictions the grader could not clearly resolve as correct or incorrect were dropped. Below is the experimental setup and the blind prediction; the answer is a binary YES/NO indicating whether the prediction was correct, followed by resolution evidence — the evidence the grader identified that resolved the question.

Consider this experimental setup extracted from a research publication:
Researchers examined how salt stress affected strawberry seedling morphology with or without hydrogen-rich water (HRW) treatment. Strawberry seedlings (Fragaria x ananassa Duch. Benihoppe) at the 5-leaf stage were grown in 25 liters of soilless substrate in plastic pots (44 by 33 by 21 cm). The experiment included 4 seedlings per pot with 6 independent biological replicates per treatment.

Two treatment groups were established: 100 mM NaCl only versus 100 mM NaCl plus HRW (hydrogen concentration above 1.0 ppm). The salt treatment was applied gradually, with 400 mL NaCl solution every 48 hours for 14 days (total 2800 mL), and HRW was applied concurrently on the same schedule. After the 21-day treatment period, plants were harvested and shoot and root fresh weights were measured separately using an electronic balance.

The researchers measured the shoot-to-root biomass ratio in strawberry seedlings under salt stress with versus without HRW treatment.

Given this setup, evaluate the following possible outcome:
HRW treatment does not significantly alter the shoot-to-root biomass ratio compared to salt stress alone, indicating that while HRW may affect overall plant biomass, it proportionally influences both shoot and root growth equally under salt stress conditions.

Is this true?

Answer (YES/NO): NO